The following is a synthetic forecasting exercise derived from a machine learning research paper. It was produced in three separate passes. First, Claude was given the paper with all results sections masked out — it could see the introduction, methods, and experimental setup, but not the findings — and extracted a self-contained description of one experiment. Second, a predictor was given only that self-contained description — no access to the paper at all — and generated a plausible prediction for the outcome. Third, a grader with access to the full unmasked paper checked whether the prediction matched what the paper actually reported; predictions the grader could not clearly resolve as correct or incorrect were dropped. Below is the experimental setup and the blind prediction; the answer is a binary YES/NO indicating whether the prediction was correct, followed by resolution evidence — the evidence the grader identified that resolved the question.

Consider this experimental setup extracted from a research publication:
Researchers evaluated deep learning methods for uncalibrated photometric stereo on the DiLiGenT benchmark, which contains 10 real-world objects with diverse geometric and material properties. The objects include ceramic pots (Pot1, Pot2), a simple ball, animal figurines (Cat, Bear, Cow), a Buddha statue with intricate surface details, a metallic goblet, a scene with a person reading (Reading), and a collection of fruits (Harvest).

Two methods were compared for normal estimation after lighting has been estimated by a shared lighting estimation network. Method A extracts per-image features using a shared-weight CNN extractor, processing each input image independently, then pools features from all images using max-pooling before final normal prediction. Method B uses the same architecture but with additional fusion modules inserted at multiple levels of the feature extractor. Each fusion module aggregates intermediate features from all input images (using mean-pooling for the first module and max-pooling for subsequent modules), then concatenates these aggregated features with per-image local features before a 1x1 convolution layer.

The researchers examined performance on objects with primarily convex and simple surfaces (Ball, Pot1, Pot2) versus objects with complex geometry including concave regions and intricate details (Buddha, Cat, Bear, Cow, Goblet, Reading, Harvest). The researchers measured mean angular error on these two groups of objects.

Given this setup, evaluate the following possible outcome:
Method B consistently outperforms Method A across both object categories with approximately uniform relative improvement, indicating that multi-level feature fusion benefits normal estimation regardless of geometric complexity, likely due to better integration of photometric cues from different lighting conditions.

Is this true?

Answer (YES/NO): NO